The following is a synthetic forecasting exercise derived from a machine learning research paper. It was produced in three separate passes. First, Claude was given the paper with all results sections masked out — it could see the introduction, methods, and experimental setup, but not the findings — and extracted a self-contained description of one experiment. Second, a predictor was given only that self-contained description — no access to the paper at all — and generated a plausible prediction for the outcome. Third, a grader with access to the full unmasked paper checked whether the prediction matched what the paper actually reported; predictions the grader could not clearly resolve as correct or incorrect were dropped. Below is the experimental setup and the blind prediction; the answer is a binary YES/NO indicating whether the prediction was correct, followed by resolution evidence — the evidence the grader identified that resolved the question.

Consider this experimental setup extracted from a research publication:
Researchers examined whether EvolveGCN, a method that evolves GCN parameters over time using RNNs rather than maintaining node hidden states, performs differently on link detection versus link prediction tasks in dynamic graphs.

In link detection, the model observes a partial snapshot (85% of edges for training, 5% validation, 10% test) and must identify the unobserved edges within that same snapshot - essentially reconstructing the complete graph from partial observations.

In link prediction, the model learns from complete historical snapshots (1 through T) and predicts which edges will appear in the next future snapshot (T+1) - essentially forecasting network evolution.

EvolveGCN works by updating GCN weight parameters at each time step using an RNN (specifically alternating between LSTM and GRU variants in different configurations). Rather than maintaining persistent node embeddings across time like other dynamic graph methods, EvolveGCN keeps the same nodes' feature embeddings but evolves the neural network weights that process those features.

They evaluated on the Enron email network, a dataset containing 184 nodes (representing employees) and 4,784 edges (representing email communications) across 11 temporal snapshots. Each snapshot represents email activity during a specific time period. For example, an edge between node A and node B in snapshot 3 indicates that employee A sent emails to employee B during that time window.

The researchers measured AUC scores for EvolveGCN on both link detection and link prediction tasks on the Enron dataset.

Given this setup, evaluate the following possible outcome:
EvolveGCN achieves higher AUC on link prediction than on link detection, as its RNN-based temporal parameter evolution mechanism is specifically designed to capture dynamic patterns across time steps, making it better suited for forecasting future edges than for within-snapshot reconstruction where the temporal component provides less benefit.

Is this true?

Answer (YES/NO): YES